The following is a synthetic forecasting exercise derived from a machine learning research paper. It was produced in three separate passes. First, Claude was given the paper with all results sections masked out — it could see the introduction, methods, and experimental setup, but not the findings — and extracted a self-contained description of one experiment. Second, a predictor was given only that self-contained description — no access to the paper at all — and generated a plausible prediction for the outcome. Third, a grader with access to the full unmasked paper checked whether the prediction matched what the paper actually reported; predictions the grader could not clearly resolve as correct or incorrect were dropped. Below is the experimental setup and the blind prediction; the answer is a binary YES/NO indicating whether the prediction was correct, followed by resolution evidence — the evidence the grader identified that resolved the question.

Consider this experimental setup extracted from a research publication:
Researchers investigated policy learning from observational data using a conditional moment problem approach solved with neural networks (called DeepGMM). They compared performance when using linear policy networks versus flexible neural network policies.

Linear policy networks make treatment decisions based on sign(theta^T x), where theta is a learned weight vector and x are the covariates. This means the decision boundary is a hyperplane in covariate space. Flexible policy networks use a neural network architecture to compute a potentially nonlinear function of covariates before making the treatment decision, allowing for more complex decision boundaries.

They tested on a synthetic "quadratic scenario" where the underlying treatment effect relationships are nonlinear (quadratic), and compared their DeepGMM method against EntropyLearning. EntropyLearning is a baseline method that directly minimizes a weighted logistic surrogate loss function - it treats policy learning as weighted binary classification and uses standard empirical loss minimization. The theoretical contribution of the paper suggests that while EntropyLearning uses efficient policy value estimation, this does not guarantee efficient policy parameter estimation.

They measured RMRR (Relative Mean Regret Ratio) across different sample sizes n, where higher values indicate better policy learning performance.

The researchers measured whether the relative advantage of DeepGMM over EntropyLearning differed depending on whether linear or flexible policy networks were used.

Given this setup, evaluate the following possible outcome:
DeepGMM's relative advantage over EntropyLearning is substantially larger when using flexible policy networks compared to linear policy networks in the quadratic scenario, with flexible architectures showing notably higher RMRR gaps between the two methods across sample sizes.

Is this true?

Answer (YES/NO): NO